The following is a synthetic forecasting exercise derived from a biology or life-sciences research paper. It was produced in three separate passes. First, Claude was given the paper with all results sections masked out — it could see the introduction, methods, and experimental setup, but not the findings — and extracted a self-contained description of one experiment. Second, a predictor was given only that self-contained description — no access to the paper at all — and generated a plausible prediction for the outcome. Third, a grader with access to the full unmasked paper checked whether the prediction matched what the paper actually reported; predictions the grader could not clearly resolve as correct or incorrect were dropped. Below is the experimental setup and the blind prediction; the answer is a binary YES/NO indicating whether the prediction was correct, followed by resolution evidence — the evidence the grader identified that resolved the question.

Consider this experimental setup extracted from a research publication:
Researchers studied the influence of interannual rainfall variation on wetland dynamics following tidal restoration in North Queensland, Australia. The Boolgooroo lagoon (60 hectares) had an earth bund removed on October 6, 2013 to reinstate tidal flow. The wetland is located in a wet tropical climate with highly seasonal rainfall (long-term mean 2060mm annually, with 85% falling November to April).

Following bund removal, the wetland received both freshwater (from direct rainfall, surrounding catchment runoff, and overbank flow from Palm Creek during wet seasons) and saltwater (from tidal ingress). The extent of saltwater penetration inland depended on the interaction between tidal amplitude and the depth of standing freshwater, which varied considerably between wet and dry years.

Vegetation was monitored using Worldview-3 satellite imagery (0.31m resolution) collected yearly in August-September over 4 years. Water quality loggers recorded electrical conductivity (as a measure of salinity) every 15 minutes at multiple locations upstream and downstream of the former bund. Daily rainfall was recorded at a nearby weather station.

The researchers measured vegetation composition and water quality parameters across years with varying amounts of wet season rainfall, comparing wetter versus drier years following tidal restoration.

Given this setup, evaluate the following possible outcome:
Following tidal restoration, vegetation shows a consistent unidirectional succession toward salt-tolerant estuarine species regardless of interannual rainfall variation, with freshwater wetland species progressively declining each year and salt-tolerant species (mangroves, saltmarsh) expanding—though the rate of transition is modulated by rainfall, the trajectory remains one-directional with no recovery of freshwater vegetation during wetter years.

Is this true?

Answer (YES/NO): NO